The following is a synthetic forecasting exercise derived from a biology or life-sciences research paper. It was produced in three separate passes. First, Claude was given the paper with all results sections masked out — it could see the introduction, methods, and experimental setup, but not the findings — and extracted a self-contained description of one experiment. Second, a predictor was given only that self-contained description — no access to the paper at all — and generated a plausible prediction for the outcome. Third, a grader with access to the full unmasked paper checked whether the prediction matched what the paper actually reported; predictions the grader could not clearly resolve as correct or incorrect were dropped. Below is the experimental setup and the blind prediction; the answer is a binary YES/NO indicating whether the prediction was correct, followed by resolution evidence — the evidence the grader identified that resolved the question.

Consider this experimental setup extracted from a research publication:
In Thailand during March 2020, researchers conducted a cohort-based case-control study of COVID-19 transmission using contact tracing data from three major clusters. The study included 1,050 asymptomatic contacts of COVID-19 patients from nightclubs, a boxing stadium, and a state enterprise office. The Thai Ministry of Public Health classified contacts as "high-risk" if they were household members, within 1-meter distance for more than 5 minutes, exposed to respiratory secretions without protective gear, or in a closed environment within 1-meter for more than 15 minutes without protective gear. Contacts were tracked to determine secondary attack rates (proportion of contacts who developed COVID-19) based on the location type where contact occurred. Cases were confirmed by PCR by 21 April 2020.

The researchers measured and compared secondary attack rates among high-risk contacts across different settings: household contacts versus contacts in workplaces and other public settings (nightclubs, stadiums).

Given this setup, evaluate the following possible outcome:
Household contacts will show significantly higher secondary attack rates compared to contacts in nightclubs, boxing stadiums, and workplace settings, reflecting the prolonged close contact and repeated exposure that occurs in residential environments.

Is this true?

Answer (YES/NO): NO